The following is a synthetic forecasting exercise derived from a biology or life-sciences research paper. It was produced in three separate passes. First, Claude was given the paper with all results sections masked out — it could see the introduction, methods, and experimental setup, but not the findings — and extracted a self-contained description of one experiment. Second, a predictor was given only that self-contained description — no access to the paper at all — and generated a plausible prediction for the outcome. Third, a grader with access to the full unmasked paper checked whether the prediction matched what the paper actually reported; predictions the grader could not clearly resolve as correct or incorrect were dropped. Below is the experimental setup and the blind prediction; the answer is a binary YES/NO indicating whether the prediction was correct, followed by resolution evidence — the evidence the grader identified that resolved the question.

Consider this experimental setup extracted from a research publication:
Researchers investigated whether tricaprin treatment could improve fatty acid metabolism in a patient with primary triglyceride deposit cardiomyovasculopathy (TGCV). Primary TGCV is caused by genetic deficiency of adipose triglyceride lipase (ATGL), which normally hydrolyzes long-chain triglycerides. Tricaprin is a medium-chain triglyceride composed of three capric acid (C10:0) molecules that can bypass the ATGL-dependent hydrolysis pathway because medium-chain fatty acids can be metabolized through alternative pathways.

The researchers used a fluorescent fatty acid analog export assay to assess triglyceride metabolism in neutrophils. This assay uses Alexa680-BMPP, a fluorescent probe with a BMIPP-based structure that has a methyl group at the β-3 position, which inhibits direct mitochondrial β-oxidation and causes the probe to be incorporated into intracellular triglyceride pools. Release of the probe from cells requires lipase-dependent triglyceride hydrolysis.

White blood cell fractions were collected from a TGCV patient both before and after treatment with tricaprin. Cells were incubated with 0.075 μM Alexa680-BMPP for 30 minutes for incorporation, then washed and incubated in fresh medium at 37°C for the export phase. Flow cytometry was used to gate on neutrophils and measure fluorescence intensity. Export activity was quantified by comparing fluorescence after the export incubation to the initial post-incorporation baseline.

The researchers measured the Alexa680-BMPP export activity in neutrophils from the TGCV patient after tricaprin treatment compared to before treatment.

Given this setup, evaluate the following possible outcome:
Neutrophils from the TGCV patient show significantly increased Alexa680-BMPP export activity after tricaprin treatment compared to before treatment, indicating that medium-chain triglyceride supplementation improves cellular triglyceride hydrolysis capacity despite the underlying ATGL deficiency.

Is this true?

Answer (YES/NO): YES